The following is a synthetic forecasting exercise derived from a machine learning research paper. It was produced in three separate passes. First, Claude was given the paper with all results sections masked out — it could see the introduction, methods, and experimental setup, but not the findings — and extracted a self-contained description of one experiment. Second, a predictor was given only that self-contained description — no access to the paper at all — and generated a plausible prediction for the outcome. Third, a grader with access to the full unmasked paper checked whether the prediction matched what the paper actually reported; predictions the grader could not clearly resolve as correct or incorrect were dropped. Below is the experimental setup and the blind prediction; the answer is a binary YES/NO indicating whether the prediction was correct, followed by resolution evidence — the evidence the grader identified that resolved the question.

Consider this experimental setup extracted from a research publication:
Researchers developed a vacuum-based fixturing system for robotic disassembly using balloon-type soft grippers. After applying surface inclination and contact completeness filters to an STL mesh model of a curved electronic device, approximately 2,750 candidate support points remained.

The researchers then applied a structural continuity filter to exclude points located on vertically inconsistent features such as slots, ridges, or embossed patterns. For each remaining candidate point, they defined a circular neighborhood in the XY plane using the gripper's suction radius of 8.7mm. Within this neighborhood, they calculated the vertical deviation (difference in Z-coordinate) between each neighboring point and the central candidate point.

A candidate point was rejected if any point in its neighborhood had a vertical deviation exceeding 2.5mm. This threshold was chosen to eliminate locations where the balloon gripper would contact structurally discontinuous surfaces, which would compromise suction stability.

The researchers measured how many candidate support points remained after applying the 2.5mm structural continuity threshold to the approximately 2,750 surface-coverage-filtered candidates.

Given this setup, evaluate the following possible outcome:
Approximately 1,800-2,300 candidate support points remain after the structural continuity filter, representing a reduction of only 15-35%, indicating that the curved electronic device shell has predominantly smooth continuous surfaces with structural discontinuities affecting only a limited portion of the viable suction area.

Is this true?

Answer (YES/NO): NO